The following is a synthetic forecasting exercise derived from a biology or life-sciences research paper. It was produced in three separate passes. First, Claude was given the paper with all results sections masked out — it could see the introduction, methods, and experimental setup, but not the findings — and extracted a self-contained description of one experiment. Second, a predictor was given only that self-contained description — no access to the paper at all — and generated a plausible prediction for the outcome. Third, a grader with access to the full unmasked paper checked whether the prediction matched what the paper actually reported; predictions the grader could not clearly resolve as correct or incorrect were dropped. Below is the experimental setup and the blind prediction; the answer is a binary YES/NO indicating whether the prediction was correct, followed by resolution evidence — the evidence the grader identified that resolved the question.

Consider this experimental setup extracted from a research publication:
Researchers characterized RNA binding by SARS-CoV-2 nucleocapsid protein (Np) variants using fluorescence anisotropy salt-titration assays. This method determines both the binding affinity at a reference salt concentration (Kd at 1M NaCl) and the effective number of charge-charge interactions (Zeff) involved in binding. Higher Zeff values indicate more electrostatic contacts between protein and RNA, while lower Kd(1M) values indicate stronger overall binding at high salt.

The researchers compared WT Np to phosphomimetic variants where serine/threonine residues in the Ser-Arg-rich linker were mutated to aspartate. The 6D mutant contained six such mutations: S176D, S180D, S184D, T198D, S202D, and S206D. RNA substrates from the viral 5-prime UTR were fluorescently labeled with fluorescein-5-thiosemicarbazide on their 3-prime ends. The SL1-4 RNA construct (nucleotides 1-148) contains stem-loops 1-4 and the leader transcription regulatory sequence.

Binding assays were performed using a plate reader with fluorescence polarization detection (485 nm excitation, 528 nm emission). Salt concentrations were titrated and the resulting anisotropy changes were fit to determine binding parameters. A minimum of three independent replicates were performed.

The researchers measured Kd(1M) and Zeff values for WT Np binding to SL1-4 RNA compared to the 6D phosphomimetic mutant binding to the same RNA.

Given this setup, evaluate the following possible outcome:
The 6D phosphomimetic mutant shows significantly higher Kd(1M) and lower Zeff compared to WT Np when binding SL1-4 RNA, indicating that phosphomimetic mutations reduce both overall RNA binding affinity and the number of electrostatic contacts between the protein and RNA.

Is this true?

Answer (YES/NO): NO